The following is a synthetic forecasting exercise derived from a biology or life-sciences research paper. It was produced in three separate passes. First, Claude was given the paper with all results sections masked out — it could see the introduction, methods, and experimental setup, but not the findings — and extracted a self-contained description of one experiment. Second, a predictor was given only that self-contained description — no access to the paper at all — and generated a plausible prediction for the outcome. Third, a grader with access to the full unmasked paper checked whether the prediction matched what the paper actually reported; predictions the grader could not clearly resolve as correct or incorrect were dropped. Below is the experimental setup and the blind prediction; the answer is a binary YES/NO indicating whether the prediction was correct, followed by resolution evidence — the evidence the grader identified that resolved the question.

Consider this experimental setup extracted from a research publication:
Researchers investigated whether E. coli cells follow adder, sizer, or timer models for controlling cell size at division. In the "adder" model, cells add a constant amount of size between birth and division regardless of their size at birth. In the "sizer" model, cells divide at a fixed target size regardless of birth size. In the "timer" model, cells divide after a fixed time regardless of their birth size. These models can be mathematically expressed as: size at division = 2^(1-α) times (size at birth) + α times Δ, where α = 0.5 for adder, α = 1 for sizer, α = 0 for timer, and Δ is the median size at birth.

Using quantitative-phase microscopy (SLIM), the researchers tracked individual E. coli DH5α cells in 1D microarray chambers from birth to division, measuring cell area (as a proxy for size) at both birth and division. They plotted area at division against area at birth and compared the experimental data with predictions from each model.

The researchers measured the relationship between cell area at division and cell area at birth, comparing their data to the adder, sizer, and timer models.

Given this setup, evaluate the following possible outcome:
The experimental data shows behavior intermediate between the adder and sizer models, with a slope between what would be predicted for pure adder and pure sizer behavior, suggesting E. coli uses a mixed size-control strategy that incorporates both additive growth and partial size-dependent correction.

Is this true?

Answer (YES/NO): NO